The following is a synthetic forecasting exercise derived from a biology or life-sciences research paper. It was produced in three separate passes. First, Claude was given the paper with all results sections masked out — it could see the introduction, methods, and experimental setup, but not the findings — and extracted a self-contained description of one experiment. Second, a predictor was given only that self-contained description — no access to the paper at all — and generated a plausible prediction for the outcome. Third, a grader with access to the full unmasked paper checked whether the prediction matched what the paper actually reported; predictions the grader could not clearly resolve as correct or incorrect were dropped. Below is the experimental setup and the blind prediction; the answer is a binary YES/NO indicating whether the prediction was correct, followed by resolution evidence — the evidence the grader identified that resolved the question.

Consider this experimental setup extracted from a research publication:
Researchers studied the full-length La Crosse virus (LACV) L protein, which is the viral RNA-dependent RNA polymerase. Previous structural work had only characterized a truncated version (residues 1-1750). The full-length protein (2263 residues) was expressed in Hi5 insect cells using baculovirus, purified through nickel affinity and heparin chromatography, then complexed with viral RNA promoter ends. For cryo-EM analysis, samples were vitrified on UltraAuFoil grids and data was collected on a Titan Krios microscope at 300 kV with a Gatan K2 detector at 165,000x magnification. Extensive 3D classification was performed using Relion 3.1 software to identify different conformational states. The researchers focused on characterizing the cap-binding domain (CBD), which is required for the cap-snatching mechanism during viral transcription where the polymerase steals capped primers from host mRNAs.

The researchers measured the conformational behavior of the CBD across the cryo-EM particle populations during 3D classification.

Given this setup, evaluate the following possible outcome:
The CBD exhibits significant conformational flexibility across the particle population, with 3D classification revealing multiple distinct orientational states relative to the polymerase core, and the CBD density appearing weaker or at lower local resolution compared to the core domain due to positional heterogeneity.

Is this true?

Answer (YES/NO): YES